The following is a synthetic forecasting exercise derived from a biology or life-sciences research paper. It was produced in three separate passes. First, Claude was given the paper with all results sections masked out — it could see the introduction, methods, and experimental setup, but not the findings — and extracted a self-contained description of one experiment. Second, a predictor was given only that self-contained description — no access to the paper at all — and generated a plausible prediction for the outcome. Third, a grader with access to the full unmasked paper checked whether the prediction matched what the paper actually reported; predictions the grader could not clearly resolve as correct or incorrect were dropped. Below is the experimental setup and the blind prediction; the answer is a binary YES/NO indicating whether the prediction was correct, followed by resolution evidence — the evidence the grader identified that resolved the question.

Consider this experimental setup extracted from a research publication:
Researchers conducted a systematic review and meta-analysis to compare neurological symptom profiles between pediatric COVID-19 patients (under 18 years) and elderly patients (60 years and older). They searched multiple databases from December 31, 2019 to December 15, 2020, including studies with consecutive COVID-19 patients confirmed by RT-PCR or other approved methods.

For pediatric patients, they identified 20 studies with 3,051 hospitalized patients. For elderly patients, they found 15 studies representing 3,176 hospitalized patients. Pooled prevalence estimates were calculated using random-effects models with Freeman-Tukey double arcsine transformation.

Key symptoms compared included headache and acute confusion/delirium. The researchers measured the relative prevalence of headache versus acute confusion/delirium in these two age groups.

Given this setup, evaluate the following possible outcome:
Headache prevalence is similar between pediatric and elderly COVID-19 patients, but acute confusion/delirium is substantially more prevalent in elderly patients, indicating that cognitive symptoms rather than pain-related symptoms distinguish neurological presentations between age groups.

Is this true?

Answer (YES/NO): NO